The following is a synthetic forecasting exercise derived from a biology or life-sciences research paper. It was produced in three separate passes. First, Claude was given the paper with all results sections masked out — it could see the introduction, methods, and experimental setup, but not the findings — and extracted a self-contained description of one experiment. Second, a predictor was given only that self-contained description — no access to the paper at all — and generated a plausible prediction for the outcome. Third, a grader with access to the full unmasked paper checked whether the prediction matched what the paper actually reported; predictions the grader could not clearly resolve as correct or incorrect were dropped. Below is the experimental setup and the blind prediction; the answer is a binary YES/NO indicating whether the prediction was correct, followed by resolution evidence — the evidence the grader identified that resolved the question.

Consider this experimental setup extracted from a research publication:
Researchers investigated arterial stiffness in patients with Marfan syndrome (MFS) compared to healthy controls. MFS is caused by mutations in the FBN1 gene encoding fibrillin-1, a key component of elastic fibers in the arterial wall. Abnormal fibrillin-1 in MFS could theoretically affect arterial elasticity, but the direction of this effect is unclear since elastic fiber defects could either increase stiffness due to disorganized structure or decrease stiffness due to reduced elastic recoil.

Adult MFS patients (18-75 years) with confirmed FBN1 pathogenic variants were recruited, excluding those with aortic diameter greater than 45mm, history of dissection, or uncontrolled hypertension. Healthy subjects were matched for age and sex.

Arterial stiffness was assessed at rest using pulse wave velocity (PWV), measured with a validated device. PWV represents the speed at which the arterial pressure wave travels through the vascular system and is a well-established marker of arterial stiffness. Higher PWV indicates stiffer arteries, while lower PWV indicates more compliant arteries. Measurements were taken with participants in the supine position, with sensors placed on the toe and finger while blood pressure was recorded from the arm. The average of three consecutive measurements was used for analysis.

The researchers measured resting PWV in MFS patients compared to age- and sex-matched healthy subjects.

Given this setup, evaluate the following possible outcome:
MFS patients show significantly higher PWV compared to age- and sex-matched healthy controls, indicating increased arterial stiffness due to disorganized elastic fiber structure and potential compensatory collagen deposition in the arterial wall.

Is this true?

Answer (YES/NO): YES